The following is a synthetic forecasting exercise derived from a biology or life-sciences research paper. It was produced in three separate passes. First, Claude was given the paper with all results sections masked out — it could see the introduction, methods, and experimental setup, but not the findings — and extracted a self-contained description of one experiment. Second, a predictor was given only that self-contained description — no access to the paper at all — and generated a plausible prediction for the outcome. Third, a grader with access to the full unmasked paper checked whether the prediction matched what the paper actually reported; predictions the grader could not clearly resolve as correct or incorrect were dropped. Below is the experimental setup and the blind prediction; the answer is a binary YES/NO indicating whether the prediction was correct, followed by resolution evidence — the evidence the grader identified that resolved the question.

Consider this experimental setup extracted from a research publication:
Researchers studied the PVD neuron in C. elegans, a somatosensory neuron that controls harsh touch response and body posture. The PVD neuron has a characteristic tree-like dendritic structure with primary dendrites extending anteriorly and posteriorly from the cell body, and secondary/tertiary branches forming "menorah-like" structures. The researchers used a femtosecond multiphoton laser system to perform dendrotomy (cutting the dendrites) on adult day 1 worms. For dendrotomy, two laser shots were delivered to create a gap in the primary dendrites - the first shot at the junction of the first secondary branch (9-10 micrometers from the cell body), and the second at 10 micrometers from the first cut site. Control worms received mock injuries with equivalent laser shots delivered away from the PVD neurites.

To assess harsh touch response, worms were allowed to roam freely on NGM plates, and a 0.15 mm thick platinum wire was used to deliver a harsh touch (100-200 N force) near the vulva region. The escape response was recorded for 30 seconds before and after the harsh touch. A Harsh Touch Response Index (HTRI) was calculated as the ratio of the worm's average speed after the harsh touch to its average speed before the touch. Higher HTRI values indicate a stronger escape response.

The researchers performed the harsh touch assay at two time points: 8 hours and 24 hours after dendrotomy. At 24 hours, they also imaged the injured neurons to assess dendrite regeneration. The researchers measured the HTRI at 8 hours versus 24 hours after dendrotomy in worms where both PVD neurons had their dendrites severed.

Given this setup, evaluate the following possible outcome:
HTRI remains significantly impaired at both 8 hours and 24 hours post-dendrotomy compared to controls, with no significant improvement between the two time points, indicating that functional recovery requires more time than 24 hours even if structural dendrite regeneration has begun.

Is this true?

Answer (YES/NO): NO